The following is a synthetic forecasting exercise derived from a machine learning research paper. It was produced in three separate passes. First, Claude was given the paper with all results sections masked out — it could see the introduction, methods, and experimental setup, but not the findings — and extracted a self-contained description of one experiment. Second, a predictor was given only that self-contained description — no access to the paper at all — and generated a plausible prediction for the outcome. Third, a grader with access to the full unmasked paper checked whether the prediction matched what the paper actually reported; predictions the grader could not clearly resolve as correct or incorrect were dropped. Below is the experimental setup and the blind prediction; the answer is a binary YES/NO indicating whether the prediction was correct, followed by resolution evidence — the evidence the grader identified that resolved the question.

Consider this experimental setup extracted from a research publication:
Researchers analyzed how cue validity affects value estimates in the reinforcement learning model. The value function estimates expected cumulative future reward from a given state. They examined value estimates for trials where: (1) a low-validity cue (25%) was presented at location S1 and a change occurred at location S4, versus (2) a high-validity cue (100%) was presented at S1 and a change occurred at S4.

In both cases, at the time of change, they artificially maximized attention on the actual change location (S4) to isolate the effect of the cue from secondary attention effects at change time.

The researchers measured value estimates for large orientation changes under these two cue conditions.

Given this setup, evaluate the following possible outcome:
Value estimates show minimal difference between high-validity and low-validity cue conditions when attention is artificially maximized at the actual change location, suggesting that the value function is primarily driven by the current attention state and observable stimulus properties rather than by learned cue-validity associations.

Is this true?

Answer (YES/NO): NO